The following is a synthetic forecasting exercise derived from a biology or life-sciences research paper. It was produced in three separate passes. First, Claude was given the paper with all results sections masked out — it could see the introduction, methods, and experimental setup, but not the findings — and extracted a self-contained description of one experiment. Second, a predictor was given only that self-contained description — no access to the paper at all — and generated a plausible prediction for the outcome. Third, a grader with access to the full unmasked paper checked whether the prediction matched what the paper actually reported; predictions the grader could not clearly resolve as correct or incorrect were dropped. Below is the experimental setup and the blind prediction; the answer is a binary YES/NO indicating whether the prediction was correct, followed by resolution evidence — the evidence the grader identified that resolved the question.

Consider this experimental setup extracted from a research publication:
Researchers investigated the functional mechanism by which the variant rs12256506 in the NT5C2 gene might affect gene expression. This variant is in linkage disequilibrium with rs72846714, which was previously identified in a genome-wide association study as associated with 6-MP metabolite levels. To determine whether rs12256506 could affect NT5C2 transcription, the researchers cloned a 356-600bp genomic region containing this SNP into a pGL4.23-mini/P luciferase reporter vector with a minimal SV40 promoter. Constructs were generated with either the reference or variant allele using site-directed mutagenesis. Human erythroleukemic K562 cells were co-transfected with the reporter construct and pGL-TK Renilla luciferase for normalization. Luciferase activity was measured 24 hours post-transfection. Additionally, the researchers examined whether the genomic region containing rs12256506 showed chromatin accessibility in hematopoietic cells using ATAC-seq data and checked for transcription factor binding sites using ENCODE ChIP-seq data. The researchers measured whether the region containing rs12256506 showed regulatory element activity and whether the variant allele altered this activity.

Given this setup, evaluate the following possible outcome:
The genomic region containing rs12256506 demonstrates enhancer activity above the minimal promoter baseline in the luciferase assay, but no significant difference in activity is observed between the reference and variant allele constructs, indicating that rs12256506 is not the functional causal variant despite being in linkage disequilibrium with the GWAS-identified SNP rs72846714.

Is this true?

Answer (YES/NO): NO